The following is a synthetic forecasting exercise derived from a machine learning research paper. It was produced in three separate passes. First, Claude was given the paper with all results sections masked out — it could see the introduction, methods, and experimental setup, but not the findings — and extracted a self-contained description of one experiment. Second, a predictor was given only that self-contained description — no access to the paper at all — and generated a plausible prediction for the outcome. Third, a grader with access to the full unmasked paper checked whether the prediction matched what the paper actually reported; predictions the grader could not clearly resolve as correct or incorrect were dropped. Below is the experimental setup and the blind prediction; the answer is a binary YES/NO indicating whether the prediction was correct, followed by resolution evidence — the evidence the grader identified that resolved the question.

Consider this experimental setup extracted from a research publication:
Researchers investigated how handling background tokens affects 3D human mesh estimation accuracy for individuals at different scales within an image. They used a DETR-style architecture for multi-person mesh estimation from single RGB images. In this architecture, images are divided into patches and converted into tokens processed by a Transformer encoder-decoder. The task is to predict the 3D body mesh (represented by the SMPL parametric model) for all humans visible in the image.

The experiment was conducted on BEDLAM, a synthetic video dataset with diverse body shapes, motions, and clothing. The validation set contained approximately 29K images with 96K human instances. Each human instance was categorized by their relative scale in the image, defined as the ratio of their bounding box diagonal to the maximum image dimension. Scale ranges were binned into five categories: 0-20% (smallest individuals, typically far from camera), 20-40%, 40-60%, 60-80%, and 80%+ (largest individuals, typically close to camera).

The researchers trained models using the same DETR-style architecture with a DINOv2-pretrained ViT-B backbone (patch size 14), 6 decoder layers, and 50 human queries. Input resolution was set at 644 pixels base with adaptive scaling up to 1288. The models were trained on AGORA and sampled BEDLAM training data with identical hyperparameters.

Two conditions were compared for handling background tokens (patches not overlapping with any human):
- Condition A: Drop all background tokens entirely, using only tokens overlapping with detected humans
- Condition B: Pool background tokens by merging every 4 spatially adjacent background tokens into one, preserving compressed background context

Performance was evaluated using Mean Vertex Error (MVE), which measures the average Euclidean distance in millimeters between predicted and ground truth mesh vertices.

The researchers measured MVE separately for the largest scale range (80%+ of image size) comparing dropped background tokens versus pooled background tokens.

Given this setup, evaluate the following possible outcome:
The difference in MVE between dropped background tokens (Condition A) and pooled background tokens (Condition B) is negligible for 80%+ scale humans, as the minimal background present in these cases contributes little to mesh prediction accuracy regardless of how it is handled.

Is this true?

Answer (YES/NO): NO